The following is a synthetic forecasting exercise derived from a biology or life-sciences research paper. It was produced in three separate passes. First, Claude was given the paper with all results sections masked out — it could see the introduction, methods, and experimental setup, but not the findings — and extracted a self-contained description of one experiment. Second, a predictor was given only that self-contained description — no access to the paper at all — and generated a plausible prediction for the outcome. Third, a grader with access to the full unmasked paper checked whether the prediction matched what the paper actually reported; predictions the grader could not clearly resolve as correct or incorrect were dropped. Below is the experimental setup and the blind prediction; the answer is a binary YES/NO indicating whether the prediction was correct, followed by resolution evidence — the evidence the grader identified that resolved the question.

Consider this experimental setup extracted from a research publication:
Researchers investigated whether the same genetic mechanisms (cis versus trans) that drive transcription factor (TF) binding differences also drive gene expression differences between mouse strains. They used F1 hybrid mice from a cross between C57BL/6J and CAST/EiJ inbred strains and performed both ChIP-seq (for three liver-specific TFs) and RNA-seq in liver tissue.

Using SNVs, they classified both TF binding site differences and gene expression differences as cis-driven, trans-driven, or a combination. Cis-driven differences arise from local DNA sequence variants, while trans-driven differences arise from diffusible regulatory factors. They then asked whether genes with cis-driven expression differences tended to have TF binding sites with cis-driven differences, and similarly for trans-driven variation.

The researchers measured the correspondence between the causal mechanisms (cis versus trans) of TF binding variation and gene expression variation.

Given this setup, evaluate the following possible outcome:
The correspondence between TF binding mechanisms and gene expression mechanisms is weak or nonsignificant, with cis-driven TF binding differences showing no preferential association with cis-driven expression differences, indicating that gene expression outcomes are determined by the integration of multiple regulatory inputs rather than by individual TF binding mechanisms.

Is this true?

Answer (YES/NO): NO